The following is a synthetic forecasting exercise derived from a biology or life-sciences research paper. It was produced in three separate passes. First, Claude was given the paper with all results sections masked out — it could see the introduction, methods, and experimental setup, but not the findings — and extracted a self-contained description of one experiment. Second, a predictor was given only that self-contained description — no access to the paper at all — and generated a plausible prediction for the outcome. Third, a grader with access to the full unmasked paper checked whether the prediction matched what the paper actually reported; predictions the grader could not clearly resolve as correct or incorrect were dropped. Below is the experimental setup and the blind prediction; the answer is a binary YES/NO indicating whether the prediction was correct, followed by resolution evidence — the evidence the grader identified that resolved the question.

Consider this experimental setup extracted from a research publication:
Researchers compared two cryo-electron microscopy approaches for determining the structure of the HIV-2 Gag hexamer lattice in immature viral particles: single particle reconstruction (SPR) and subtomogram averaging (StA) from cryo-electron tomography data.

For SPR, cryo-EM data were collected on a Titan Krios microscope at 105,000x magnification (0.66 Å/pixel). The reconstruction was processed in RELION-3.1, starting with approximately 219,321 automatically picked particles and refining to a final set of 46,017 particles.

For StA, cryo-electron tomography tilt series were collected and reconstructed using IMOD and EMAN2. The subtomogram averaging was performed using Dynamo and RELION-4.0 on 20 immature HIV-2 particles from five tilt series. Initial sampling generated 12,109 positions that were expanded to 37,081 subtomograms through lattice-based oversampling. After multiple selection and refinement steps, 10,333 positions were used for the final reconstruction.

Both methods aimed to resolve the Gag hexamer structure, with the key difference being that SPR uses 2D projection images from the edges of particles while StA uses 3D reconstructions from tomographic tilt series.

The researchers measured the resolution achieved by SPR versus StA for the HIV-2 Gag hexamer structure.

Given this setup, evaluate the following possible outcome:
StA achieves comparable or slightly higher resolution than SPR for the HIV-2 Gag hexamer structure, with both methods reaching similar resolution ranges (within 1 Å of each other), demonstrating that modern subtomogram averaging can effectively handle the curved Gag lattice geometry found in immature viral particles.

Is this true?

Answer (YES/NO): NO